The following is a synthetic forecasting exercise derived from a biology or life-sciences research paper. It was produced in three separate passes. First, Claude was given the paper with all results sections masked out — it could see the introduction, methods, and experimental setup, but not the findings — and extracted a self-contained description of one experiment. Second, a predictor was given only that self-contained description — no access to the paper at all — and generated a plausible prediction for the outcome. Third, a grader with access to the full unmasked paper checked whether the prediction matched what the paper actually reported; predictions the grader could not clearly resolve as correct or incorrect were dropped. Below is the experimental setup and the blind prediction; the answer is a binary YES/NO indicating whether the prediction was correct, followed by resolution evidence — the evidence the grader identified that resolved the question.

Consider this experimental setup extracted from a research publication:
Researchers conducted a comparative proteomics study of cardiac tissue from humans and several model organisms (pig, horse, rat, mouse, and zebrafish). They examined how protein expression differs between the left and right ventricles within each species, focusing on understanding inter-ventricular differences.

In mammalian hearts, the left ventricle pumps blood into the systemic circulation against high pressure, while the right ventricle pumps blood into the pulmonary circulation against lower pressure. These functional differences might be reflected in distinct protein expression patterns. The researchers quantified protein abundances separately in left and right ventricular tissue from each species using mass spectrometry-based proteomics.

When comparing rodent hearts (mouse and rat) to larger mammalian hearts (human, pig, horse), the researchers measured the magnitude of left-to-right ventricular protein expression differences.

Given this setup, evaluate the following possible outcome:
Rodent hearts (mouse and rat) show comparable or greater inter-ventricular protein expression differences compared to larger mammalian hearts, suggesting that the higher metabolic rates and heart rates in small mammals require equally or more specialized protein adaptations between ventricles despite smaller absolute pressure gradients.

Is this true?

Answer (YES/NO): NO